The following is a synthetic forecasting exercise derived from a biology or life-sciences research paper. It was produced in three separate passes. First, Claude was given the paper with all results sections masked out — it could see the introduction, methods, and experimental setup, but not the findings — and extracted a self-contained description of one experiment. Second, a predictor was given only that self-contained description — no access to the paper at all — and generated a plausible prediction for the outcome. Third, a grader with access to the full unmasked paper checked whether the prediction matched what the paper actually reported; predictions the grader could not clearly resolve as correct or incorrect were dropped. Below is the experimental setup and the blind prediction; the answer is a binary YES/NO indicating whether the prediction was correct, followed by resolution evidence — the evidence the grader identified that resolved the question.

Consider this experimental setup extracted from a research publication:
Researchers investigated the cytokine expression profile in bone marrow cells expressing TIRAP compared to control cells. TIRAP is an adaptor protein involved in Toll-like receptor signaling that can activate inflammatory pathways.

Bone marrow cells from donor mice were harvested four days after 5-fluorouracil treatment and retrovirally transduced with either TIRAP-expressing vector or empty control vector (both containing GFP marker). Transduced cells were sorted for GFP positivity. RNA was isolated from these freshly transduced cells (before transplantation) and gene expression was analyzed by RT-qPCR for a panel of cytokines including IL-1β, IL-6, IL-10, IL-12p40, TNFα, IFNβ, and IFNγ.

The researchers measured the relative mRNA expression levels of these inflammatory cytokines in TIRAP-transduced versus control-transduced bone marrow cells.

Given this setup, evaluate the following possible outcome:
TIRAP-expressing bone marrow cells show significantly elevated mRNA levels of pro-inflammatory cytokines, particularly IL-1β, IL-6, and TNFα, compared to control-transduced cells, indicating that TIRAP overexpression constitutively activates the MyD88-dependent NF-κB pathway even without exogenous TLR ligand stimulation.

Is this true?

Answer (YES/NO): NO